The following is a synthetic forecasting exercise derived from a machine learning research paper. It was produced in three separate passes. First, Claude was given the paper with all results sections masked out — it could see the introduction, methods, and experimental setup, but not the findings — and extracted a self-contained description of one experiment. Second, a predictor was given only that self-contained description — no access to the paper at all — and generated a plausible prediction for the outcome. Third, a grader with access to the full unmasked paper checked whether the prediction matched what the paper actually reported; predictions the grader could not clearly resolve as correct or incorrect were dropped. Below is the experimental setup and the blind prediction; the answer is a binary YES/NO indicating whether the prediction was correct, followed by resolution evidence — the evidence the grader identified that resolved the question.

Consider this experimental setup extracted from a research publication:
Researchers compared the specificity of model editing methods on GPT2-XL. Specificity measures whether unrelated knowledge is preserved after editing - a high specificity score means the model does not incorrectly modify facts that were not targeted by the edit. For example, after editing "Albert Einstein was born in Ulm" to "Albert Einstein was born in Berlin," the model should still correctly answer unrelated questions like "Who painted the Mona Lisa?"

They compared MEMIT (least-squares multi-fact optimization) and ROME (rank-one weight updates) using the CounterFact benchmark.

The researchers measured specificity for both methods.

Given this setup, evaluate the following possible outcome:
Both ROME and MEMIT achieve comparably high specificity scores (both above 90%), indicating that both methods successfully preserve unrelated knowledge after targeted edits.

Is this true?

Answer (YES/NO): NO